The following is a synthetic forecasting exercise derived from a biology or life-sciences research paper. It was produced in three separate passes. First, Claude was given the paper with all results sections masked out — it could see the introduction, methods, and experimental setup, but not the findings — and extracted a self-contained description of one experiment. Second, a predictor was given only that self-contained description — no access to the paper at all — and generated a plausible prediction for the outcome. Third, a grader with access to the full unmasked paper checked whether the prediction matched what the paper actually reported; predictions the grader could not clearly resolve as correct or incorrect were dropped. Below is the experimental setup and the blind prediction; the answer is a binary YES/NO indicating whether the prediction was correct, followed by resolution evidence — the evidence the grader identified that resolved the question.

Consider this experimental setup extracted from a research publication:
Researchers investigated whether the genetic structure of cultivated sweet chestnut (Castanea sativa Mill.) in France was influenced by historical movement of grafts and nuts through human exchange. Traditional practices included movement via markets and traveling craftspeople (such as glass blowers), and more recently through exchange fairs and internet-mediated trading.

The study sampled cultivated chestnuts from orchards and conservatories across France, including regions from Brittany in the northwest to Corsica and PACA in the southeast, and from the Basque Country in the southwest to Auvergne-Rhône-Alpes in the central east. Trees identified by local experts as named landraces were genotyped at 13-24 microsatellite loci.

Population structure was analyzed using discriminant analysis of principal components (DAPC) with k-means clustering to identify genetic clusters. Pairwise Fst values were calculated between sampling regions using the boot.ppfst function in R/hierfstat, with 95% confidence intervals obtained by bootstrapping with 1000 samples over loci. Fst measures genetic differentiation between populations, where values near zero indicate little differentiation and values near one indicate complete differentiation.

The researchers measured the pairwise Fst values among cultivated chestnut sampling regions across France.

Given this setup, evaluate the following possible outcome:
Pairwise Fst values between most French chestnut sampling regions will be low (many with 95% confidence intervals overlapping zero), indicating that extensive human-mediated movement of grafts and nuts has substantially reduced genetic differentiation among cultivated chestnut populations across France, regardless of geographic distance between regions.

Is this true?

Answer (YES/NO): NO